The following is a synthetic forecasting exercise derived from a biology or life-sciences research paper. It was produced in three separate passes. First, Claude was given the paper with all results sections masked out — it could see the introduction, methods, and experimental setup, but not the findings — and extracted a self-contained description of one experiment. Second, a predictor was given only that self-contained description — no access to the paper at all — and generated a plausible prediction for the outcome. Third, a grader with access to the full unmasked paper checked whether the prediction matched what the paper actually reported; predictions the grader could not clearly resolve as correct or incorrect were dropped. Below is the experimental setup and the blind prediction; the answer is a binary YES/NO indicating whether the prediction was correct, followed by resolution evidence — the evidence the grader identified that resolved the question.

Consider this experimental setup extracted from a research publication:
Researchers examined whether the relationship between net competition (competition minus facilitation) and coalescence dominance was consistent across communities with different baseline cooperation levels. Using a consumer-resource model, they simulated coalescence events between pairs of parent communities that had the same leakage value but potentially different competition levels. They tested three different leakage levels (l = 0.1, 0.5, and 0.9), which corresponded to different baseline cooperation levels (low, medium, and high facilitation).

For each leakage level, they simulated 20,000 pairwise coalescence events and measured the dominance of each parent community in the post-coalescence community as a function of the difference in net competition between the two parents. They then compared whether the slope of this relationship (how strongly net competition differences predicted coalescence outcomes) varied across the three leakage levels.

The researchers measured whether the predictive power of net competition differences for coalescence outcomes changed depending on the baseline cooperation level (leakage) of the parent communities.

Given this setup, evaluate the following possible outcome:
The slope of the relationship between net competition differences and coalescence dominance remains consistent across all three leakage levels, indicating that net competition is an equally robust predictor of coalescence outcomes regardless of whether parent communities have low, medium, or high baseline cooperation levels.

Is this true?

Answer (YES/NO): NO